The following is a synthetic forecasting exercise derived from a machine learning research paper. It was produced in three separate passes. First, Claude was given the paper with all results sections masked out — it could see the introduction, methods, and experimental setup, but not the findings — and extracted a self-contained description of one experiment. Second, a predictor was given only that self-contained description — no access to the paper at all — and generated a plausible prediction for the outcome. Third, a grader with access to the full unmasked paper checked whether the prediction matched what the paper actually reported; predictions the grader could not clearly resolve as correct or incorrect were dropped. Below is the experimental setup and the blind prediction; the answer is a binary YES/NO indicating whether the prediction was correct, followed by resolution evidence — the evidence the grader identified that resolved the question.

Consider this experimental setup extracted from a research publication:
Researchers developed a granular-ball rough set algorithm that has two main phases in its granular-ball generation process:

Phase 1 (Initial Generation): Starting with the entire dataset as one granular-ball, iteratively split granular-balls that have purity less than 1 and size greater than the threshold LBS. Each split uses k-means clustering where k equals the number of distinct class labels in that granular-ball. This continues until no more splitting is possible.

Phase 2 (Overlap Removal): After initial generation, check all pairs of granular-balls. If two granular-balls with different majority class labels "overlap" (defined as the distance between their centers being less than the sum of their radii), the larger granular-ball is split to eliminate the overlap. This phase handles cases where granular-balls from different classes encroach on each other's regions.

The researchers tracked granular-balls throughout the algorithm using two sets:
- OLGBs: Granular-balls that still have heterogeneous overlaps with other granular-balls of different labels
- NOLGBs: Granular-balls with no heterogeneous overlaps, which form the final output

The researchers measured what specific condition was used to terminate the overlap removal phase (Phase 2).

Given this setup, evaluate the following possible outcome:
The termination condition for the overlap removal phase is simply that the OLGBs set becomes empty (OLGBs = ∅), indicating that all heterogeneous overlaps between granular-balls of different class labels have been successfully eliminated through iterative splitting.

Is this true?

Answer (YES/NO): YES